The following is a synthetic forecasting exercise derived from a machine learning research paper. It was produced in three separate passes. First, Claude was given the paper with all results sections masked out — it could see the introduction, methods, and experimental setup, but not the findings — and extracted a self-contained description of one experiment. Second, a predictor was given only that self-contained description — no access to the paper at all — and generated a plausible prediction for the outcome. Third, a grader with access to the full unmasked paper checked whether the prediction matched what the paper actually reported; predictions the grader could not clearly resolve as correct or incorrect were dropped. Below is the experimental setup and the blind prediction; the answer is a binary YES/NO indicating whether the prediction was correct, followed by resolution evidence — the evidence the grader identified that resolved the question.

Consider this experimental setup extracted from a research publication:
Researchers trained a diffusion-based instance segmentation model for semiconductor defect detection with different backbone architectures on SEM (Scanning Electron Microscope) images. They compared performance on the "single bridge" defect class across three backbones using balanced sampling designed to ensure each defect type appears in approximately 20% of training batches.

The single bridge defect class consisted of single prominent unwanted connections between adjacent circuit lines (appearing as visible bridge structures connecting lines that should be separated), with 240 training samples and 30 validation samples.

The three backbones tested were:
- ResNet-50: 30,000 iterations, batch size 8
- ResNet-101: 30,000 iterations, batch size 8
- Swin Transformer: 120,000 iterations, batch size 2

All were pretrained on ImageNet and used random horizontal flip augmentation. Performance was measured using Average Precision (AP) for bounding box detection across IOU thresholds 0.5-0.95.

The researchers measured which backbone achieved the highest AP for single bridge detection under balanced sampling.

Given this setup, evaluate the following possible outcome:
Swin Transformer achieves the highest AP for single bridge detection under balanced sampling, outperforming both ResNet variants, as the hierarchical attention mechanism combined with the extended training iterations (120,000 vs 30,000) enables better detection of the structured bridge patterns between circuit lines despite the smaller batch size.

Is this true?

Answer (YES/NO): NO